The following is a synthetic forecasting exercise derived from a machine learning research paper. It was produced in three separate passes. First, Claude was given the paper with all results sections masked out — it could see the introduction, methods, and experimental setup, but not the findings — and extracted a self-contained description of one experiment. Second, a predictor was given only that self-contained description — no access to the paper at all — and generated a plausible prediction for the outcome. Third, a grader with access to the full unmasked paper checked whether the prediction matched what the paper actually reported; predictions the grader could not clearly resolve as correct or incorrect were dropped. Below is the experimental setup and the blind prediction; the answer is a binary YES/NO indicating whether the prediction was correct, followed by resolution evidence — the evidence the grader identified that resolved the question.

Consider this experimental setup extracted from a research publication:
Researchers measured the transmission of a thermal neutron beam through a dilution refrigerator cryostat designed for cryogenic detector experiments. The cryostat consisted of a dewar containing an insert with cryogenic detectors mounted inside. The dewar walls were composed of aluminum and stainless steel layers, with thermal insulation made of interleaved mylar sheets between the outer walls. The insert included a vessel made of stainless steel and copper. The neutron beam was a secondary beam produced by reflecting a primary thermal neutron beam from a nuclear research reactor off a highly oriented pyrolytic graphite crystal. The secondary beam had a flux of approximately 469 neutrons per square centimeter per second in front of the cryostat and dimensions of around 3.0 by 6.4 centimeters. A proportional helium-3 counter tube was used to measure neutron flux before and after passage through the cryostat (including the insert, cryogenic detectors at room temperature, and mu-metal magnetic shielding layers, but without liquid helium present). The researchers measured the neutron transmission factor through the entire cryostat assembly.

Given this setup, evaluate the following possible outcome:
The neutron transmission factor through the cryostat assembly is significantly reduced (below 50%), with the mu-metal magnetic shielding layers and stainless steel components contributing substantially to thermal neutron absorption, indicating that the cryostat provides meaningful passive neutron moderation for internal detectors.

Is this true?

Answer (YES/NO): YES